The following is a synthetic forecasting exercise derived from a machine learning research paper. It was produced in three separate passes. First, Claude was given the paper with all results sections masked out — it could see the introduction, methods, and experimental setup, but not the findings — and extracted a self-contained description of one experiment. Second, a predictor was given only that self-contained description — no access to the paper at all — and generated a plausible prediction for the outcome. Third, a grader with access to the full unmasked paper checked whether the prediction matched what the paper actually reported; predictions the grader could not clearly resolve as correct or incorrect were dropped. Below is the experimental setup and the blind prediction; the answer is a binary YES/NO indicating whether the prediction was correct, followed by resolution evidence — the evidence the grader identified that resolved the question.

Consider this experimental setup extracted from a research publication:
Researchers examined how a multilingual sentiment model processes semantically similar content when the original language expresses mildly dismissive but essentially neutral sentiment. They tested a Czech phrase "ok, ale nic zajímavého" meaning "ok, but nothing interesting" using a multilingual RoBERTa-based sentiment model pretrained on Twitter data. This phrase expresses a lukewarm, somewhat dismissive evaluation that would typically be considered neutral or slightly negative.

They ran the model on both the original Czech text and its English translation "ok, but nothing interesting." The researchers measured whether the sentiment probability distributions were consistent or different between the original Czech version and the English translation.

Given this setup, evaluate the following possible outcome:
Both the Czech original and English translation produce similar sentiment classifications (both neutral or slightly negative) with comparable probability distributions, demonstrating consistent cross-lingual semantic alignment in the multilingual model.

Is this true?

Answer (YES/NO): NO